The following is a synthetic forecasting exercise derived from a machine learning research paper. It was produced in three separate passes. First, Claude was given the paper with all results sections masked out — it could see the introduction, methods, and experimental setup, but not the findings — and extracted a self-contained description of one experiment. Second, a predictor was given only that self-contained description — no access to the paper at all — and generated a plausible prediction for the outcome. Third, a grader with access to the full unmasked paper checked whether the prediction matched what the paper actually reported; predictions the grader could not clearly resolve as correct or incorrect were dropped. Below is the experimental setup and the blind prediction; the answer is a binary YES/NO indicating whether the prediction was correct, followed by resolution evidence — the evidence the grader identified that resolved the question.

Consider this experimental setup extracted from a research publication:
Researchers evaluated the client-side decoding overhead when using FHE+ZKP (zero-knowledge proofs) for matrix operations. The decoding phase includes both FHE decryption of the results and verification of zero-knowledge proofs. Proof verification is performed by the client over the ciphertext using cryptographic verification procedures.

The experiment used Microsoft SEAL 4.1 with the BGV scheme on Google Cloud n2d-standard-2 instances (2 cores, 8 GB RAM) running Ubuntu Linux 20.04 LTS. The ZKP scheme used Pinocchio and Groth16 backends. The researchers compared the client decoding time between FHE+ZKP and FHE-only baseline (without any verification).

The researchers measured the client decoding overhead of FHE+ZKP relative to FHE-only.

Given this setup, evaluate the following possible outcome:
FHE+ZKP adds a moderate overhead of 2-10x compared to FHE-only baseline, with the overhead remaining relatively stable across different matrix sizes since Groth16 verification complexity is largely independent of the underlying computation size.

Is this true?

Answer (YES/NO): NO